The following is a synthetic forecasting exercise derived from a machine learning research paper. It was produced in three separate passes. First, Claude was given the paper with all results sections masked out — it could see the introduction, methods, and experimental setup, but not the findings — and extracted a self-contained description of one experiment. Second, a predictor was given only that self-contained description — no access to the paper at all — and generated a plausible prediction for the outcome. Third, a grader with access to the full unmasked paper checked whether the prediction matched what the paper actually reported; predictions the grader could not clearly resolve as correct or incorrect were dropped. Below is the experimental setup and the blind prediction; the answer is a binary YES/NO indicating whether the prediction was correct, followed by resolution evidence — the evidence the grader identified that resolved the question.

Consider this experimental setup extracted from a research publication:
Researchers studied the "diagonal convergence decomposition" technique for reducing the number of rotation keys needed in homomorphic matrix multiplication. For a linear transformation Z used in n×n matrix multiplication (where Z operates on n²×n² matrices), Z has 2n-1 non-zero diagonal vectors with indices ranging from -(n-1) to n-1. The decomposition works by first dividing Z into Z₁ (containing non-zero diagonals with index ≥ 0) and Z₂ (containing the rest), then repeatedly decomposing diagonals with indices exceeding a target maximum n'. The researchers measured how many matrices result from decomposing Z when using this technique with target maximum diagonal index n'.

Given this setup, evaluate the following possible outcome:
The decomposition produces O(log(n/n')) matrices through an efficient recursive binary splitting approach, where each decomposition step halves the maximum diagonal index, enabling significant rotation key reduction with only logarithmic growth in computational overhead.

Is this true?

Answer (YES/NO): NO